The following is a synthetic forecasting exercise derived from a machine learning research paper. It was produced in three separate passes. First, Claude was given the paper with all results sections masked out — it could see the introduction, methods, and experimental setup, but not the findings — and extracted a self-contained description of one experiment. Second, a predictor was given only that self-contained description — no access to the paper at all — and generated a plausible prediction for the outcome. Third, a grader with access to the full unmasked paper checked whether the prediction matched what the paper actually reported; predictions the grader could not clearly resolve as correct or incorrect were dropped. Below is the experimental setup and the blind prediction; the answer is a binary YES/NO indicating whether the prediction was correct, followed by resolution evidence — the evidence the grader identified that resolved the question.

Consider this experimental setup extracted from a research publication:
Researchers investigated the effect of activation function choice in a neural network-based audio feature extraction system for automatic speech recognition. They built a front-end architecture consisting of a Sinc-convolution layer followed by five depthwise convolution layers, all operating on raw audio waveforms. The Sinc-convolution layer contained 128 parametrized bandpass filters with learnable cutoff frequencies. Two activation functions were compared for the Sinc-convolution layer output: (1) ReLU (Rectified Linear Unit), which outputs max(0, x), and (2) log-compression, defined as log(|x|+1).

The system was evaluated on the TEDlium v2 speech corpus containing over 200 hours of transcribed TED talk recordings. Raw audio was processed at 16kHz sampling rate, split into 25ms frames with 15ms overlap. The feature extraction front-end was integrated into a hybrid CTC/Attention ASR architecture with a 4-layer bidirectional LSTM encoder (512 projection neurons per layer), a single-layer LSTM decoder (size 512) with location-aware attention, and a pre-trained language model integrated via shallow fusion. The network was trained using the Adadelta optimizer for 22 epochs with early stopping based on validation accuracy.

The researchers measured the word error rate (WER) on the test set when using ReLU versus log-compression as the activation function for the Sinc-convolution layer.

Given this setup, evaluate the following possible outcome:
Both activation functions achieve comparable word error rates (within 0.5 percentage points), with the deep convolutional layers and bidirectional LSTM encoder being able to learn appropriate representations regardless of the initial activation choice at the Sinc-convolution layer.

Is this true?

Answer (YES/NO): YES